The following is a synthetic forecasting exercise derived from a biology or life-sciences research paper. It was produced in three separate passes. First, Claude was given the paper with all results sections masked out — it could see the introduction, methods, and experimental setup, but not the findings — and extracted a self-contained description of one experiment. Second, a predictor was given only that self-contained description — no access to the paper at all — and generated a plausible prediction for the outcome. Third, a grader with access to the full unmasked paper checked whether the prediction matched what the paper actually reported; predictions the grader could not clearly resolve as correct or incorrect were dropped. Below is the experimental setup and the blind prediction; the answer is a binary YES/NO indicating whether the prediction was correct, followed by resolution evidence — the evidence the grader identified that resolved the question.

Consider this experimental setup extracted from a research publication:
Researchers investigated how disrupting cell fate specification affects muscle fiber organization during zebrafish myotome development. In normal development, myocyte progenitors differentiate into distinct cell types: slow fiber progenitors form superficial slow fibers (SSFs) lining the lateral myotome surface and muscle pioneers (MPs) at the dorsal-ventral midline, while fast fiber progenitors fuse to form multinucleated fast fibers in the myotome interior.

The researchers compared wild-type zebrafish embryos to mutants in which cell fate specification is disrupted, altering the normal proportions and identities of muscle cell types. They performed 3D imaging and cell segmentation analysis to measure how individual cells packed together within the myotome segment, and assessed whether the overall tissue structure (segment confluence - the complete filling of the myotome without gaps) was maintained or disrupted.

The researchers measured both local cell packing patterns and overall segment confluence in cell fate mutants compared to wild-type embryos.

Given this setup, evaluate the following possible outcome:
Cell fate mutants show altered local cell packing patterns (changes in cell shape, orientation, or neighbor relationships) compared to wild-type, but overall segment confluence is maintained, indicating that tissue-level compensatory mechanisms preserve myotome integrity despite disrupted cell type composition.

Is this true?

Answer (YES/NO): YES